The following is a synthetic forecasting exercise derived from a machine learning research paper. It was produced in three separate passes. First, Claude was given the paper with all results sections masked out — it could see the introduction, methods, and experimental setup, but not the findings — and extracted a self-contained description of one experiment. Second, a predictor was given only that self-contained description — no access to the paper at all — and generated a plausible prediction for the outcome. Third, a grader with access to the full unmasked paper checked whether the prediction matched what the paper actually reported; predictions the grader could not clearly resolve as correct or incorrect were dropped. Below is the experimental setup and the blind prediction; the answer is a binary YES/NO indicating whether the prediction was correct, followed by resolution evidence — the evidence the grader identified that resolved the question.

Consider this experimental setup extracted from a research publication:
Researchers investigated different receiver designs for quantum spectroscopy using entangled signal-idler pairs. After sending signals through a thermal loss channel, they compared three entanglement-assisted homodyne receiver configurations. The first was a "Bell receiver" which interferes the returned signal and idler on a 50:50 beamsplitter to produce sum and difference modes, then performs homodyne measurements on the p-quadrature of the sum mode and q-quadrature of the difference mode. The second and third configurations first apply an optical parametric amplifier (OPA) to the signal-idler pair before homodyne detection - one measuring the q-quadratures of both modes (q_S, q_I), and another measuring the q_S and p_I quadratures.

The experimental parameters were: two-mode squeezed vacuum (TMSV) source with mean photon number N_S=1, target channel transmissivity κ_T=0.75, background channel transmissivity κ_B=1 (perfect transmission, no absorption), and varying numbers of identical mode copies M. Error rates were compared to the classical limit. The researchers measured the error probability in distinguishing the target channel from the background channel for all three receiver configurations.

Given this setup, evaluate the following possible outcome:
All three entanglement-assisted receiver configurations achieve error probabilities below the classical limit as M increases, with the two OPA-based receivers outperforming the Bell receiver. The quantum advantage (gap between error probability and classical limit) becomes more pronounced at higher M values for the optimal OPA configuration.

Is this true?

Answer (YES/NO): NO